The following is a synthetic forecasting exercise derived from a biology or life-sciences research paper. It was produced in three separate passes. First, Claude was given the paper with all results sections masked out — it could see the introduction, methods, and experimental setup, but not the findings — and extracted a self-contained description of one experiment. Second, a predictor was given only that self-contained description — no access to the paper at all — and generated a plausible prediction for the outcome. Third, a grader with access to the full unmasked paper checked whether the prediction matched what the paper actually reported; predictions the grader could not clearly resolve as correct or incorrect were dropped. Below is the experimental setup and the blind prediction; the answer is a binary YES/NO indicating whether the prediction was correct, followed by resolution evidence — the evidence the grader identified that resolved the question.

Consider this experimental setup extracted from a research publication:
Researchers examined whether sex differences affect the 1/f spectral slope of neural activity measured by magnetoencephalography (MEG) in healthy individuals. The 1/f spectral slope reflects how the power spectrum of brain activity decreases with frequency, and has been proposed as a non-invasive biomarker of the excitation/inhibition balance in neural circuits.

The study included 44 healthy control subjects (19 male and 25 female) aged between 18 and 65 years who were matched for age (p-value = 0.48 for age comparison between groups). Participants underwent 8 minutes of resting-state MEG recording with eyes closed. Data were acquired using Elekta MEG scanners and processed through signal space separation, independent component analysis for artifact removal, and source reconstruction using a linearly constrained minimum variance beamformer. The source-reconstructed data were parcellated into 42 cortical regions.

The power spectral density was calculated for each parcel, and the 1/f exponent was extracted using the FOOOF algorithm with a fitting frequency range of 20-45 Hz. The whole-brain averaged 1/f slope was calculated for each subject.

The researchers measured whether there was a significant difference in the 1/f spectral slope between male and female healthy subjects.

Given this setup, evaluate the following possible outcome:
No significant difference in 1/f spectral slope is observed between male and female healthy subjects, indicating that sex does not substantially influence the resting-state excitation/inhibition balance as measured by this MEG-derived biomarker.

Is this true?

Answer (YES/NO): YES